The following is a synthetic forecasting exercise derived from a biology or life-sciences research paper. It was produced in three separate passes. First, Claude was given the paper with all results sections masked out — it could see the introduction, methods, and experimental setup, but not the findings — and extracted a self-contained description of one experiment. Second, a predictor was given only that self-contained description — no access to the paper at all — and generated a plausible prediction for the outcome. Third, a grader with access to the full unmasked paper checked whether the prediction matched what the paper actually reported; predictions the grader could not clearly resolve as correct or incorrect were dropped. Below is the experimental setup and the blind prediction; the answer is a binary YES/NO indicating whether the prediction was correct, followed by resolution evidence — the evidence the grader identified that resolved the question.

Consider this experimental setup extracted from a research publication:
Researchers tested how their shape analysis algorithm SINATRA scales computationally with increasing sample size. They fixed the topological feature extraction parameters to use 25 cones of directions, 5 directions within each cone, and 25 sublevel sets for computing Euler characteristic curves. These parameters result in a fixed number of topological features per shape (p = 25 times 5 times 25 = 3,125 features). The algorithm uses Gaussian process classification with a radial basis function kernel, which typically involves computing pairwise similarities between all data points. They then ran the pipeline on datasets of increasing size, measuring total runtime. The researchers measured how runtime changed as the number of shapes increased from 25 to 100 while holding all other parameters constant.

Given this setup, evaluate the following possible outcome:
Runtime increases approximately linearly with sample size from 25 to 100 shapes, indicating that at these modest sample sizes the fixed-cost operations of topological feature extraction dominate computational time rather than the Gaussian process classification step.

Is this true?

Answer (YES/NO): YES